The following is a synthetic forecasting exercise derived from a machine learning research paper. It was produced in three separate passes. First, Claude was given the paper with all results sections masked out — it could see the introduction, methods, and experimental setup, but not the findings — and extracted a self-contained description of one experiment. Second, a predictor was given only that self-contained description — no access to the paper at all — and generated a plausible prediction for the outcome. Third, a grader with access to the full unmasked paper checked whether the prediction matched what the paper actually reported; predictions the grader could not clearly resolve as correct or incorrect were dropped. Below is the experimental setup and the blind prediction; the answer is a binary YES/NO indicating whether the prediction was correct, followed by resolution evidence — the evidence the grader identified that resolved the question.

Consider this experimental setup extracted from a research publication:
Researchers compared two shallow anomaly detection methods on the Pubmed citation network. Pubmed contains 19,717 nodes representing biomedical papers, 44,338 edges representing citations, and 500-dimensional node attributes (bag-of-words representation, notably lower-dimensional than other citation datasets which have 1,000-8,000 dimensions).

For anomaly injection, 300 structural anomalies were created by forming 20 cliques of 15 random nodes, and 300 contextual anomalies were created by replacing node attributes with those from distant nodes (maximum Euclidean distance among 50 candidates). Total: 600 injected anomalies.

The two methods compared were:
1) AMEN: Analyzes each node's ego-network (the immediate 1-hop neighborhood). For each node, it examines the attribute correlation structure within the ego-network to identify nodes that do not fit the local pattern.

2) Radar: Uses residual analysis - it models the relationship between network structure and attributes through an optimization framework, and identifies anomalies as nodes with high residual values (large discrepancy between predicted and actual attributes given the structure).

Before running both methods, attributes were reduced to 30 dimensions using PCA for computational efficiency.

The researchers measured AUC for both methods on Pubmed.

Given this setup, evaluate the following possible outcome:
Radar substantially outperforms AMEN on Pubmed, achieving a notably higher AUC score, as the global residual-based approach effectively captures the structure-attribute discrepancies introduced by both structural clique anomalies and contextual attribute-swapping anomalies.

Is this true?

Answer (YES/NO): NO